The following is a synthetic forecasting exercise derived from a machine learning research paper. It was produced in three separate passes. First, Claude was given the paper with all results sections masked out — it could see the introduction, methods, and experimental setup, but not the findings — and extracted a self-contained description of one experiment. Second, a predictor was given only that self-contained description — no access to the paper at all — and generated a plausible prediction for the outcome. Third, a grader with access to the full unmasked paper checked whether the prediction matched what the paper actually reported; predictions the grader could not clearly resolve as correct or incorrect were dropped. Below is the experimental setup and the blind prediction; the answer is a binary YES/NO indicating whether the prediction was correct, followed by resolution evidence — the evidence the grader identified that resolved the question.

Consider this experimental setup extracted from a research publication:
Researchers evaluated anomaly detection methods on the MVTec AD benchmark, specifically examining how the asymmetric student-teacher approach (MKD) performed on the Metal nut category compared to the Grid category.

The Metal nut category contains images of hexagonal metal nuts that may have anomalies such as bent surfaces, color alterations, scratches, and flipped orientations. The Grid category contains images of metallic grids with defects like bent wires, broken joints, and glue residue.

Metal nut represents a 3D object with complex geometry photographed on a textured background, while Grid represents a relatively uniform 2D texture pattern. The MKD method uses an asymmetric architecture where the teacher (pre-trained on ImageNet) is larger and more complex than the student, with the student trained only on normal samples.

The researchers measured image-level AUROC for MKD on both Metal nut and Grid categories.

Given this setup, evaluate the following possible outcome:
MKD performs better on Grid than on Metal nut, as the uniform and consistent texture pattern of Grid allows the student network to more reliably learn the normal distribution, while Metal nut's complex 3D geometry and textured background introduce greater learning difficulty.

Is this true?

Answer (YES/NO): YES